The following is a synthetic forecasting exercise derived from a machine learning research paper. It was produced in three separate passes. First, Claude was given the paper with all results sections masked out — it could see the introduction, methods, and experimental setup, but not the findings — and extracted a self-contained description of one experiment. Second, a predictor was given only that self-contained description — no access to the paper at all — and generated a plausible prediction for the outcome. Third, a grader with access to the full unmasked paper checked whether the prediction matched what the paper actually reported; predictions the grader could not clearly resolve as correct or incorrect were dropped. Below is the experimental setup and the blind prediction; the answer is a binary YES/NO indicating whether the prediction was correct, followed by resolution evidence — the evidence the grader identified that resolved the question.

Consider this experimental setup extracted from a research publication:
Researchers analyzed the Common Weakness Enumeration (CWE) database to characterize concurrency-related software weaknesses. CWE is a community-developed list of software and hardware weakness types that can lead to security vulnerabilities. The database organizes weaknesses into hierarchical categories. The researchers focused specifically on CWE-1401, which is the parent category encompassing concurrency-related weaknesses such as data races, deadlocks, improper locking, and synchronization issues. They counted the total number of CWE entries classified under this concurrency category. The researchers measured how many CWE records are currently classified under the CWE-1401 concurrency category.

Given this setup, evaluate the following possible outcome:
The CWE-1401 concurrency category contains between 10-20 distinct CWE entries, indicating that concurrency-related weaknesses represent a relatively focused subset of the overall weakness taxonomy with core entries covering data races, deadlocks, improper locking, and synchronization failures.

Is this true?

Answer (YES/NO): NO